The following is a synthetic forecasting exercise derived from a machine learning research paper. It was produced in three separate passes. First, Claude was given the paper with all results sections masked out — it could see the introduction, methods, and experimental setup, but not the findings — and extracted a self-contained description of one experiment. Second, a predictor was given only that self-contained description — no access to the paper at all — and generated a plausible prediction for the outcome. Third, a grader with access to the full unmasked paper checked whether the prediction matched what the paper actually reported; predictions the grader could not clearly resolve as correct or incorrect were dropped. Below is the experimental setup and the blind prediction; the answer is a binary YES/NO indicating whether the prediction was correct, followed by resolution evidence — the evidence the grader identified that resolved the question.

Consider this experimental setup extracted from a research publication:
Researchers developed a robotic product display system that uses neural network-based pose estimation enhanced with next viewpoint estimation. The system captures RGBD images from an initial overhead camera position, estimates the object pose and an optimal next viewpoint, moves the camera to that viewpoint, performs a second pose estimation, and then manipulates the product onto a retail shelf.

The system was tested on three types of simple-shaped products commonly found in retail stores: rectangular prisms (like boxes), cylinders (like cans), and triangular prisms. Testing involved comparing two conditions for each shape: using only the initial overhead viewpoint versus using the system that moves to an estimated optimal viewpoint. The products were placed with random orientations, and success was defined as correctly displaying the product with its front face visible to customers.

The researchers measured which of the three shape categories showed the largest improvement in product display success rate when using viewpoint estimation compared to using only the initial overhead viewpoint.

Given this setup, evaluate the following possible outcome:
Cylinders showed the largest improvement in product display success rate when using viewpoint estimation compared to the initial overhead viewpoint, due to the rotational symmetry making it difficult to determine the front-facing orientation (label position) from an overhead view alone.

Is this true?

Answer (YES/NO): NO